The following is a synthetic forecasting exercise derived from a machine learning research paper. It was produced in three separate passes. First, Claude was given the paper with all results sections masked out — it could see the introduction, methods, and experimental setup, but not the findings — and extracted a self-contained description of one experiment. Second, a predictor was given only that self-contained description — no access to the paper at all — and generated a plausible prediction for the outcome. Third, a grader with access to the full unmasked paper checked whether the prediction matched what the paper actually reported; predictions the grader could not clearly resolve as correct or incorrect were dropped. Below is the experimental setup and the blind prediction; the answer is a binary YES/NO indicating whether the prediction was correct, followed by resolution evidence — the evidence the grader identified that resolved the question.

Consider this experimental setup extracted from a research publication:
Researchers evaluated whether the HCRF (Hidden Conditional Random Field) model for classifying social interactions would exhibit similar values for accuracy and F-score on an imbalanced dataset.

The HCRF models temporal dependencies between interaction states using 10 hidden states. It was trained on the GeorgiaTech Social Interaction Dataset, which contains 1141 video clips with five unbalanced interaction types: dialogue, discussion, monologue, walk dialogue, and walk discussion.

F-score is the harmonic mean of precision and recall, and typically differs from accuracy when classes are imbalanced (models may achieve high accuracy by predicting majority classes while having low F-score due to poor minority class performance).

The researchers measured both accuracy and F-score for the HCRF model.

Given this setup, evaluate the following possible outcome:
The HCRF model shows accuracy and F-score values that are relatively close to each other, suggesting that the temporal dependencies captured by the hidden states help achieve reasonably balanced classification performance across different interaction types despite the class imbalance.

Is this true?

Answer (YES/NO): YES